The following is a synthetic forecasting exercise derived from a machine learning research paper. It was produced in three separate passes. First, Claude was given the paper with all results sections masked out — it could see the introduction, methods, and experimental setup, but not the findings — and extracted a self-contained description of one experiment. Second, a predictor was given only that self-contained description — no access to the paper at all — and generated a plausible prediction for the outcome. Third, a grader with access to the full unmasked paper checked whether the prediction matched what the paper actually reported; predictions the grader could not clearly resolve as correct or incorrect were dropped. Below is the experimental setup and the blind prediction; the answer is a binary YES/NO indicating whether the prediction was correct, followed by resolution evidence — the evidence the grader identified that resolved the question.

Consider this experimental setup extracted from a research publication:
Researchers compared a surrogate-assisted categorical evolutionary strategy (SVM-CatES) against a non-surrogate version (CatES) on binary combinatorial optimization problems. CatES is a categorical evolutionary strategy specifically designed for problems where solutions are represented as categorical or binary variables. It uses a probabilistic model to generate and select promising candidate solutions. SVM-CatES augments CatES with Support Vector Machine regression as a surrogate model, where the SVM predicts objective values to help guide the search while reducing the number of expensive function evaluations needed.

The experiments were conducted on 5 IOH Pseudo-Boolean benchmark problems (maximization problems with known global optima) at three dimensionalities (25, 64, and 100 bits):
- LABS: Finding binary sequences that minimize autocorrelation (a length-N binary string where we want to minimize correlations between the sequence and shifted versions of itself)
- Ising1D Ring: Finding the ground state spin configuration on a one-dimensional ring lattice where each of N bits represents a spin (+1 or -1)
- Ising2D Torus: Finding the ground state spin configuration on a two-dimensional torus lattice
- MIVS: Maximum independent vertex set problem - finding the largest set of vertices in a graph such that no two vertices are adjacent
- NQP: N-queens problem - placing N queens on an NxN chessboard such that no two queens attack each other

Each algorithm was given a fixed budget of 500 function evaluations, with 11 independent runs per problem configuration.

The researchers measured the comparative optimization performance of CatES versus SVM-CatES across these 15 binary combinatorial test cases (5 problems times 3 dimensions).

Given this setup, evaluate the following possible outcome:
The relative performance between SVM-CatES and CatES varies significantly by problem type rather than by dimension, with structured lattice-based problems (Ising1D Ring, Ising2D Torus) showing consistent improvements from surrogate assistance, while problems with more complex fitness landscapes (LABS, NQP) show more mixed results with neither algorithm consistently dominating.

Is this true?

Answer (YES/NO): NO